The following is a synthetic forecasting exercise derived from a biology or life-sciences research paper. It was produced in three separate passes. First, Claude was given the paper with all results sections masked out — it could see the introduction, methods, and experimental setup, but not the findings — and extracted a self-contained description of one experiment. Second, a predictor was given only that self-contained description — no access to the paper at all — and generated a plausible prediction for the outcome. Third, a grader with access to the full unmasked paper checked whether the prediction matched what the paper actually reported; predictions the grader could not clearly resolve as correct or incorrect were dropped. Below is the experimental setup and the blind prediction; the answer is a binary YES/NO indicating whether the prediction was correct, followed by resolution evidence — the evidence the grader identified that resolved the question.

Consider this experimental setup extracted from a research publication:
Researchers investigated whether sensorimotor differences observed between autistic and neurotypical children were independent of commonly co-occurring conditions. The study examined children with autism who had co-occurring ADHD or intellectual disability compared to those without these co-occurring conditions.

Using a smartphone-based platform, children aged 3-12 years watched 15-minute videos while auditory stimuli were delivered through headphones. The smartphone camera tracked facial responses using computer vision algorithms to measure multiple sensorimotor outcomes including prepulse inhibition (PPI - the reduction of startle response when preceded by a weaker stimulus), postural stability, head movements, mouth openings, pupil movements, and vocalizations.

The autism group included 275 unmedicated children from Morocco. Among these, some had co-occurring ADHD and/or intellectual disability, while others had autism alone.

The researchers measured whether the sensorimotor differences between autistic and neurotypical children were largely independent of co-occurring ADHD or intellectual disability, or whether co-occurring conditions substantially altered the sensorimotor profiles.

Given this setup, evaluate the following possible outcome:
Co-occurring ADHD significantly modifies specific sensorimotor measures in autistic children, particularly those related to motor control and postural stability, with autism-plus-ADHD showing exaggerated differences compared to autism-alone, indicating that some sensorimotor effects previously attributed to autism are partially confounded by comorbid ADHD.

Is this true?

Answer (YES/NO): NO